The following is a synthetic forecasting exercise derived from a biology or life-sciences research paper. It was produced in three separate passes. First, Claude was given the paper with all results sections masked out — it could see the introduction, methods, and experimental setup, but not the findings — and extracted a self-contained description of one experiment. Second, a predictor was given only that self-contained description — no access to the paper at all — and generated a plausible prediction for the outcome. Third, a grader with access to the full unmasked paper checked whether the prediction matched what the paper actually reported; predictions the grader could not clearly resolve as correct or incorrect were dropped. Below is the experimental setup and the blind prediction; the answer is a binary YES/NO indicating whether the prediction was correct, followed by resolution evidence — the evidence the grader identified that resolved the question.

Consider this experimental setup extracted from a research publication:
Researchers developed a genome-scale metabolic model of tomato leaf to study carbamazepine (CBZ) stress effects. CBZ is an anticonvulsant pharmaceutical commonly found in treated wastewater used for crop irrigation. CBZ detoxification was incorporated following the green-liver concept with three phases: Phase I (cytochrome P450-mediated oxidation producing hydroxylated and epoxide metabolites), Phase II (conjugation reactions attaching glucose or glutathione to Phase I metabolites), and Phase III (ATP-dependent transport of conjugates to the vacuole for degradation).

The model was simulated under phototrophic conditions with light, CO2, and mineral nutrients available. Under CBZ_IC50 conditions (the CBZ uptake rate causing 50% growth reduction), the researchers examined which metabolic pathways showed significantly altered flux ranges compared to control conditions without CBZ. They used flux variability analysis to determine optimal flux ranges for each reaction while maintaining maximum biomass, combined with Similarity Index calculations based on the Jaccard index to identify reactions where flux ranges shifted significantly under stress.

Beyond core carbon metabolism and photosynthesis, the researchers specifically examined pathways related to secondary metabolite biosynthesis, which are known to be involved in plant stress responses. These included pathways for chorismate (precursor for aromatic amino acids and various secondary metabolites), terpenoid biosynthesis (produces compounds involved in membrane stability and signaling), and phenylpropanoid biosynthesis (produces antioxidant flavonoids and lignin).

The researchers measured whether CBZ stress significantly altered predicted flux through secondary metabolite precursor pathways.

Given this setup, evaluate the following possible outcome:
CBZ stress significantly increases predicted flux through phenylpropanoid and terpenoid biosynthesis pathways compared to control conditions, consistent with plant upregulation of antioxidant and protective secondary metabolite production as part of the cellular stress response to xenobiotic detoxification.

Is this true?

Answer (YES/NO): NO